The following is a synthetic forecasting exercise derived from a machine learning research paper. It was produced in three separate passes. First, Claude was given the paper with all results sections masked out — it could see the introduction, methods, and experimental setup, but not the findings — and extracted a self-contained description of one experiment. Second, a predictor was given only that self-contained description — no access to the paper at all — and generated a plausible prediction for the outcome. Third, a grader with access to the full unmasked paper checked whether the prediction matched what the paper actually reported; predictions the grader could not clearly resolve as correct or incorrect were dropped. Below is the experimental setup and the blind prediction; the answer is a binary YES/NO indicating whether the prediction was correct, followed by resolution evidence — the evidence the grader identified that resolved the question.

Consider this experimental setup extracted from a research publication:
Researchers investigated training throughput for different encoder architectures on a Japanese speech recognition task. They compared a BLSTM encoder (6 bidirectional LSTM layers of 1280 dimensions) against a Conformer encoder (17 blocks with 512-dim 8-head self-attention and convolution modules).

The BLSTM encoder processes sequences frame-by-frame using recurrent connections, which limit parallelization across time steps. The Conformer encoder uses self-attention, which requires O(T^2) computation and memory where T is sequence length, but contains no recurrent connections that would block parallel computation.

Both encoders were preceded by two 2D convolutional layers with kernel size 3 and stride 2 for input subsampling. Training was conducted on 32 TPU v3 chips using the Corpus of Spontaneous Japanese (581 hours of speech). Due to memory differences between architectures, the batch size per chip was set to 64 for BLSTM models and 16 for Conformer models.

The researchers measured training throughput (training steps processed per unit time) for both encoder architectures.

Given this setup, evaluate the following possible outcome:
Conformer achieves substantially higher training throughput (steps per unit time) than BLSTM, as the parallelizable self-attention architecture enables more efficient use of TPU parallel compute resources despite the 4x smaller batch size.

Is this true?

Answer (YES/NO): YES